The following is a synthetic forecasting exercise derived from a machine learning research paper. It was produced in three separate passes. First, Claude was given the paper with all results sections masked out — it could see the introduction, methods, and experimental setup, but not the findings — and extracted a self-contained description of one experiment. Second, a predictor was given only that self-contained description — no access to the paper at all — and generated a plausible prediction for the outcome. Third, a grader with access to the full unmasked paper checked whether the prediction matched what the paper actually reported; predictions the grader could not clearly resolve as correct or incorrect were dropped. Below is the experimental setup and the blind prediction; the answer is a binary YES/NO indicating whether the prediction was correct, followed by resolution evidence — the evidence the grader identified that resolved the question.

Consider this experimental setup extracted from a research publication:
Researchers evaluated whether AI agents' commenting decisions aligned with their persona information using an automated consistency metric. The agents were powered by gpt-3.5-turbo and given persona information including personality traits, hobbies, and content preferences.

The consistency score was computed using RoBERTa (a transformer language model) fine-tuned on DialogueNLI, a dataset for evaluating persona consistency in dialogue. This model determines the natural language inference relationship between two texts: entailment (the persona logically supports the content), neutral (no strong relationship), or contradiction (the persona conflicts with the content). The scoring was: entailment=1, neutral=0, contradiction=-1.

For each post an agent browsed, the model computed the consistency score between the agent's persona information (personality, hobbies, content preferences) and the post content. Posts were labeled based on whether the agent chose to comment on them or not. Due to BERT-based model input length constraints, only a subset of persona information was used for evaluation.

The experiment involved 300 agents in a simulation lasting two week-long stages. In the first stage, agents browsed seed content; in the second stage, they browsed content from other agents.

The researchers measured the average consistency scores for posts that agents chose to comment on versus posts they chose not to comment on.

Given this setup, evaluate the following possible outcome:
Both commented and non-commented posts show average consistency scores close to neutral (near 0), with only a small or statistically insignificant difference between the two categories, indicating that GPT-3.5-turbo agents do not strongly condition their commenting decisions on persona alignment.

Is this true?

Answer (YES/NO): NO